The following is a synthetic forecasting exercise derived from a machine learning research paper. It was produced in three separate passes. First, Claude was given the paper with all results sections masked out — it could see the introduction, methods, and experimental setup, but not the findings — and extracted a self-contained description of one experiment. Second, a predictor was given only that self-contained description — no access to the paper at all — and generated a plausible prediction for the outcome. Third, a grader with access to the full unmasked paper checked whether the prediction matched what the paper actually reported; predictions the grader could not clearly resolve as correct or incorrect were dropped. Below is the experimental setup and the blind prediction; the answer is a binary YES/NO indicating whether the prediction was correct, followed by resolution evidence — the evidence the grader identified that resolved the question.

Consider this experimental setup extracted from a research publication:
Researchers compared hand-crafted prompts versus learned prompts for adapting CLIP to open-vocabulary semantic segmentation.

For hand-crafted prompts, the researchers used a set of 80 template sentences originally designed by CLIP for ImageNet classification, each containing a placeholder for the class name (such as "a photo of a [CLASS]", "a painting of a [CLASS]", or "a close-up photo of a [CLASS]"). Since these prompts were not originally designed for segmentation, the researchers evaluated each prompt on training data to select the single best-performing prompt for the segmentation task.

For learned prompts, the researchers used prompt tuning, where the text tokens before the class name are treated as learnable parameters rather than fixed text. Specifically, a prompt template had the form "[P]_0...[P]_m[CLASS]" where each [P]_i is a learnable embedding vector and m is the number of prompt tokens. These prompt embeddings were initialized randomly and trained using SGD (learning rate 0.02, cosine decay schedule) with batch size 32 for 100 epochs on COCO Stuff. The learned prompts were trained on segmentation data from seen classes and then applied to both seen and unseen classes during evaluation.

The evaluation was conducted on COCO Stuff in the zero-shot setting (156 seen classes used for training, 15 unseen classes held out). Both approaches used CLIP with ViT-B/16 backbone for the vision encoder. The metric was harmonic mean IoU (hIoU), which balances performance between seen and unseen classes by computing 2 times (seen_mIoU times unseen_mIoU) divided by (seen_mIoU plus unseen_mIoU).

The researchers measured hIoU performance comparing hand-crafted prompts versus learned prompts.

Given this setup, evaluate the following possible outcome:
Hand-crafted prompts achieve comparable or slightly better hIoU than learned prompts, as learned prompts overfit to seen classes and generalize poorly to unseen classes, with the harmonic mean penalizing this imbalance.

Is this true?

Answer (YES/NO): NO